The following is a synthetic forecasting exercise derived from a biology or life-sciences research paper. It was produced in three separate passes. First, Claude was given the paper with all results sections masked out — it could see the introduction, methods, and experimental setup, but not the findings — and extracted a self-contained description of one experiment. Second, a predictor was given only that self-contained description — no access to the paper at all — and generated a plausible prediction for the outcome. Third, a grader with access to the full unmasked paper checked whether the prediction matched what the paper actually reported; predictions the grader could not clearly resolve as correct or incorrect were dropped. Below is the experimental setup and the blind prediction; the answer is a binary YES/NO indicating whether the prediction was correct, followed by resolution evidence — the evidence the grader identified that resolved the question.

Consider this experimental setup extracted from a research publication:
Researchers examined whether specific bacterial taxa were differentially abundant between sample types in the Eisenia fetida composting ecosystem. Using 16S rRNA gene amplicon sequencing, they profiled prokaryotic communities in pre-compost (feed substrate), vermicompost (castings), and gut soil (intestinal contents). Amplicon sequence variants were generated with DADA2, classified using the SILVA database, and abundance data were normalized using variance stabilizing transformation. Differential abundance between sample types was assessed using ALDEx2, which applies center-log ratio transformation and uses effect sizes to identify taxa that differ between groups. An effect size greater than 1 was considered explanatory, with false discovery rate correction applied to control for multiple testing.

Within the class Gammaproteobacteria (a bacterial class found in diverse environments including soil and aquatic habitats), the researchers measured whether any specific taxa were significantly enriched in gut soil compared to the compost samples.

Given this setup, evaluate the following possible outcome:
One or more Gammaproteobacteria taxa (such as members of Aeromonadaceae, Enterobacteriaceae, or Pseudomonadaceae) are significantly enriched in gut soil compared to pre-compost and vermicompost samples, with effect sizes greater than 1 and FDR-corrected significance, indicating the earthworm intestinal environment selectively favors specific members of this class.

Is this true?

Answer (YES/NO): NO